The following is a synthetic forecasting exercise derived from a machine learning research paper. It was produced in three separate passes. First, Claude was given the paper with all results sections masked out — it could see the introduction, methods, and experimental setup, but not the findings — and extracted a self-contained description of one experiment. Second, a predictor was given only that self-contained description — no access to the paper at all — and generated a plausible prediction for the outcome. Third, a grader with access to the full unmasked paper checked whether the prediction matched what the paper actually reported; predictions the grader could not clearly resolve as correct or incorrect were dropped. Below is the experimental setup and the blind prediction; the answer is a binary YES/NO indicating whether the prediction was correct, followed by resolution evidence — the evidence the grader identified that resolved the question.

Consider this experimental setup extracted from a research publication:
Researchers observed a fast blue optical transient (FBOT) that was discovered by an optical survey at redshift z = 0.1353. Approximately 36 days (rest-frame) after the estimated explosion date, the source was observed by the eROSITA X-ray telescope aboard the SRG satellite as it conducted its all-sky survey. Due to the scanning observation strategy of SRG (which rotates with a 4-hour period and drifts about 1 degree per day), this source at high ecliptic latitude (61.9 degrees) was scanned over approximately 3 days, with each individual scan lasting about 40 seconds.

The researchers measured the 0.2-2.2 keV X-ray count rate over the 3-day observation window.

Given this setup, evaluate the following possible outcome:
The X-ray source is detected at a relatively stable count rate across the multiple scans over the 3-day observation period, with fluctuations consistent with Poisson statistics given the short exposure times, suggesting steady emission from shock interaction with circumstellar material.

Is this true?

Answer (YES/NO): NO